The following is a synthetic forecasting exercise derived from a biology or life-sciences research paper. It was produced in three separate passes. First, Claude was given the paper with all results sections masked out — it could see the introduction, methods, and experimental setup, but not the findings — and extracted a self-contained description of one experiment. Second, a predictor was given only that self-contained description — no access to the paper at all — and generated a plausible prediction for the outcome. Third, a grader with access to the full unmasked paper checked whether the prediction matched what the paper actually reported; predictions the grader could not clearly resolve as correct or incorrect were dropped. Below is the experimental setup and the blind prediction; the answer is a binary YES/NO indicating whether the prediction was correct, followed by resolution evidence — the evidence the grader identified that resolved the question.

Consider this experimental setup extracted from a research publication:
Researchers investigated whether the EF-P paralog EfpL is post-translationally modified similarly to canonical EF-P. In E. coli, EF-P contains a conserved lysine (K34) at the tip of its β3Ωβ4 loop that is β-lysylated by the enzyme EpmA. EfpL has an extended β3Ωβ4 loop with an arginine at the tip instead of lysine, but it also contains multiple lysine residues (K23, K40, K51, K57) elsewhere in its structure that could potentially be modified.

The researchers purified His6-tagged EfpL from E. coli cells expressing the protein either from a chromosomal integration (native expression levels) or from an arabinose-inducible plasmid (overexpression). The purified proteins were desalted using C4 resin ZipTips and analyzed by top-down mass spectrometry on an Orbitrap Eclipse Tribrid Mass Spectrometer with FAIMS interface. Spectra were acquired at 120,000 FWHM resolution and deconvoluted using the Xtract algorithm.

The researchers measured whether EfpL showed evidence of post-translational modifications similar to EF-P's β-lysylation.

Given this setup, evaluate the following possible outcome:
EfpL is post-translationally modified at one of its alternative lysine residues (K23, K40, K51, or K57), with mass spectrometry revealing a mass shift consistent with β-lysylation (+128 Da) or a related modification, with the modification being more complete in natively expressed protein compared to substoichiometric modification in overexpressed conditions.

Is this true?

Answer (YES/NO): NO